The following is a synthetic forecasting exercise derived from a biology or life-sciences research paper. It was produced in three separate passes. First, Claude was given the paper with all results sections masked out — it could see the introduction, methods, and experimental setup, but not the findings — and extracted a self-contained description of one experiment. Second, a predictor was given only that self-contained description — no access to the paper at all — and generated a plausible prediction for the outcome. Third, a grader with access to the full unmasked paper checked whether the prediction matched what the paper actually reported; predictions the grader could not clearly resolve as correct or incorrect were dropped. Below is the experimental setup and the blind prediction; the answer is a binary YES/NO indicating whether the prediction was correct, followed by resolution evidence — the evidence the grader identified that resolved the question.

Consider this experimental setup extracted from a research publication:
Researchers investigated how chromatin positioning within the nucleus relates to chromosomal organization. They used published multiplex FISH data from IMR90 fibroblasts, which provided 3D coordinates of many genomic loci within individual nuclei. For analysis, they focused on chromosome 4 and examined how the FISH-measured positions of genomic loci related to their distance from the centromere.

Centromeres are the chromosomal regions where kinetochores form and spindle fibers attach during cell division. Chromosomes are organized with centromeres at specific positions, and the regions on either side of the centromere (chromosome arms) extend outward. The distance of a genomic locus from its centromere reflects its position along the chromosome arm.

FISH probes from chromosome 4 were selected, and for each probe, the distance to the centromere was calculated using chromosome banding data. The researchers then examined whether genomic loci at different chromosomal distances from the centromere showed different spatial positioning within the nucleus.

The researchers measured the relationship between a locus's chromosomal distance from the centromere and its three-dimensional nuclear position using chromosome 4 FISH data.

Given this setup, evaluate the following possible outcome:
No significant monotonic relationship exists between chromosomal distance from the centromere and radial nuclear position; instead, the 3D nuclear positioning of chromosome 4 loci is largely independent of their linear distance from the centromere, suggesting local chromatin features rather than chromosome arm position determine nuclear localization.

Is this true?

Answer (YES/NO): NO